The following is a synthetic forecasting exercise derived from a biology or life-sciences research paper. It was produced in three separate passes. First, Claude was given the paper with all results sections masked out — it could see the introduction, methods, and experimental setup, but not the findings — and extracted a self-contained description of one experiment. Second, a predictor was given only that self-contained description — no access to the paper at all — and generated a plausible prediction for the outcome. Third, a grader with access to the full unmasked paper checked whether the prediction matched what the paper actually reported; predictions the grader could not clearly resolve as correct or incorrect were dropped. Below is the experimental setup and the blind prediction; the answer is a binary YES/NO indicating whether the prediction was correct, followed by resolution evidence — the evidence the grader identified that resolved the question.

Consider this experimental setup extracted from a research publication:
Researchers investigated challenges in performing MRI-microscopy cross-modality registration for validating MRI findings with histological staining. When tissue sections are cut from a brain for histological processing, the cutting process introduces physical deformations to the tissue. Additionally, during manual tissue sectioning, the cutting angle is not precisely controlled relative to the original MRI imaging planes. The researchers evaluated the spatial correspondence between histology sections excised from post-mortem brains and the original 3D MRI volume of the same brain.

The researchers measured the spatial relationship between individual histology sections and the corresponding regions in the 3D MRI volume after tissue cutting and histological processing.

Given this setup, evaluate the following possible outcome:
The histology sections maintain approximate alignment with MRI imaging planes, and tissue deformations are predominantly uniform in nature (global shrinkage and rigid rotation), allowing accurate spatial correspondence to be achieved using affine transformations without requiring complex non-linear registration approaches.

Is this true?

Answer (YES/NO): NO